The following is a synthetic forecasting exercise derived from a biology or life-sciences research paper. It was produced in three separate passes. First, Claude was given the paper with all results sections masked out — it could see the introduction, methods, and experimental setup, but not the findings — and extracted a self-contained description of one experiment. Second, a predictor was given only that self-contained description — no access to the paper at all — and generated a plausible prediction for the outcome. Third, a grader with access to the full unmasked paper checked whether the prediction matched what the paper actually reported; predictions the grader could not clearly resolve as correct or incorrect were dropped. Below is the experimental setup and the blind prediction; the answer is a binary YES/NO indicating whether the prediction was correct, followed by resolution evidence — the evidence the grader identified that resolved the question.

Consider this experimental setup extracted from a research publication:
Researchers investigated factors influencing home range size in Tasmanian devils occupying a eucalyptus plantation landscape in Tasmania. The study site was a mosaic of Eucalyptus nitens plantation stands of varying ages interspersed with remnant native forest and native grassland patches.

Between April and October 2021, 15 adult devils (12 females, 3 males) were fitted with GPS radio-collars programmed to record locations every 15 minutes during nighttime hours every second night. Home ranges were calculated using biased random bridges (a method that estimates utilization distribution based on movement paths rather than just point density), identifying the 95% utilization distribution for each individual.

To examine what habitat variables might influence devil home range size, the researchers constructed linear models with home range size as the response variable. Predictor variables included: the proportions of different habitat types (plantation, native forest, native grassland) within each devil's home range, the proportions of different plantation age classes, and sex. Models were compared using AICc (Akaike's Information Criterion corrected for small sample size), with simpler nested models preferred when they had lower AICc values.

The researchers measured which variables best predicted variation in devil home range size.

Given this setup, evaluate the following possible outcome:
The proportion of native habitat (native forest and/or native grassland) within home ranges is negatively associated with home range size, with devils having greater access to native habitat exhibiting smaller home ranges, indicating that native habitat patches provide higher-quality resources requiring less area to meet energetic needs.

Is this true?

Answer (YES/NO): NO